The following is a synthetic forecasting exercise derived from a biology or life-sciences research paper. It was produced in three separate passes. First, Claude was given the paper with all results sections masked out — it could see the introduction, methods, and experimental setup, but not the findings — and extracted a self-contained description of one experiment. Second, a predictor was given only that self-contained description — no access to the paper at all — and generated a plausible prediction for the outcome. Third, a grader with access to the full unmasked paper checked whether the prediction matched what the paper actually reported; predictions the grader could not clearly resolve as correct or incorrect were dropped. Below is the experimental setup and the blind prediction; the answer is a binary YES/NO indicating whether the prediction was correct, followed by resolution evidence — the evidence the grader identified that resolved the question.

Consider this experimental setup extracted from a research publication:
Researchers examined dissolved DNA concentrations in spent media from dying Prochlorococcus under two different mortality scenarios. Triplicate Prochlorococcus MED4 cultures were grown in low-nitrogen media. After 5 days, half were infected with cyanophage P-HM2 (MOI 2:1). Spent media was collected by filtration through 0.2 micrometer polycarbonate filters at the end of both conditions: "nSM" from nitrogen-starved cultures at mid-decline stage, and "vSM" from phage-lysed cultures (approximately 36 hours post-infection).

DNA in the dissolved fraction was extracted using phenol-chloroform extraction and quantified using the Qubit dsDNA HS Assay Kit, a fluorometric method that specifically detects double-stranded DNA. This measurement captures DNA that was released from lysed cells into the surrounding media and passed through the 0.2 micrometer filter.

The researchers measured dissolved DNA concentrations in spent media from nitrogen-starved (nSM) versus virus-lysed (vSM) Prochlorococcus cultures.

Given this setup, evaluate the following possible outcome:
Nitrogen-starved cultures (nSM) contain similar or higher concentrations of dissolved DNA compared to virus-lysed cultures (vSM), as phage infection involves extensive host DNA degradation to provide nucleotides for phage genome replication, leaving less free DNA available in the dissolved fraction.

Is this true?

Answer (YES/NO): NO